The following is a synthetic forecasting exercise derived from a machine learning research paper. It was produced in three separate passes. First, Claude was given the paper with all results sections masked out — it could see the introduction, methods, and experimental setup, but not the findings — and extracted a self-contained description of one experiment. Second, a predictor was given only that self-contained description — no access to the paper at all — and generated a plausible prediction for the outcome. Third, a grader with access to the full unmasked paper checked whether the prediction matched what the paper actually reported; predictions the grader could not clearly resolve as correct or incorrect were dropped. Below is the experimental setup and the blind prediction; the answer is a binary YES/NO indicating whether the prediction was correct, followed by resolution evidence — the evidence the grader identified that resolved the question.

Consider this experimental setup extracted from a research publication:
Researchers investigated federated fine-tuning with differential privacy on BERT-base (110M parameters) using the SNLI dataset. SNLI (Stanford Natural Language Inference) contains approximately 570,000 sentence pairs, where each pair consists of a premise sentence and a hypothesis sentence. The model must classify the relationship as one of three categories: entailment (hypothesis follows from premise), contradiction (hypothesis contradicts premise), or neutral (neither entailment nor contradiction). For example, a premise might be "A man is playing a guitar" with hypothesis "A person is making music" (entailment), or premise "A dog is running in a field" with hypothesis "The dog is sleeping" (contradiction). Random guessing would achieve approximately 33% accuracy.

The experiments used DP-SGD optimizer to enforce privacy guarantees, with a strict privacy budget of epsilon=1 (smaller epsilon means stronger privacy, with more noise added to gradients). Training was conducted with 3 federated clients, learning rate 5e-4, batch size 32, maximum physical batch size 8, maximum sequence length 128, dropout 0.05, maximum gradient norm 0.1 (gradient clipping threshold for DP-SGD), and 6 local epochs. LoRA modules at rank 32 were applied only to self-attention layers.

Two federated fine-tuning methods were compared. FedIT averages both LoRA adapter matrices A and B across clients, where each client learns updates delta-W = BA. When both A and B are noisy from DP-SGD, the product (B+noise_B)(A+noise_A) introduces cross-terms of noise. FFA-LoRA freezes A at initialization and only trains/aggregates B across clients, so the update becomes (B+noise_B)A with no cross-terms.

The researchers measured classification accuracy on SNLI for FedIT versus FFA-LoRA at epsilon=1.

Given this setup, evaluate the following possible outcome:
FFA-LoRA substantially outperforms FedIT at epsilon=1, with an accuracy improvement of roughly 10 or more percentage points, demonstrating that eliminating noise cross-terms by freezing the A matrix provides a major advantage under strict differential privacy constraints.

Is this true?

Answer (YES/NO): YES